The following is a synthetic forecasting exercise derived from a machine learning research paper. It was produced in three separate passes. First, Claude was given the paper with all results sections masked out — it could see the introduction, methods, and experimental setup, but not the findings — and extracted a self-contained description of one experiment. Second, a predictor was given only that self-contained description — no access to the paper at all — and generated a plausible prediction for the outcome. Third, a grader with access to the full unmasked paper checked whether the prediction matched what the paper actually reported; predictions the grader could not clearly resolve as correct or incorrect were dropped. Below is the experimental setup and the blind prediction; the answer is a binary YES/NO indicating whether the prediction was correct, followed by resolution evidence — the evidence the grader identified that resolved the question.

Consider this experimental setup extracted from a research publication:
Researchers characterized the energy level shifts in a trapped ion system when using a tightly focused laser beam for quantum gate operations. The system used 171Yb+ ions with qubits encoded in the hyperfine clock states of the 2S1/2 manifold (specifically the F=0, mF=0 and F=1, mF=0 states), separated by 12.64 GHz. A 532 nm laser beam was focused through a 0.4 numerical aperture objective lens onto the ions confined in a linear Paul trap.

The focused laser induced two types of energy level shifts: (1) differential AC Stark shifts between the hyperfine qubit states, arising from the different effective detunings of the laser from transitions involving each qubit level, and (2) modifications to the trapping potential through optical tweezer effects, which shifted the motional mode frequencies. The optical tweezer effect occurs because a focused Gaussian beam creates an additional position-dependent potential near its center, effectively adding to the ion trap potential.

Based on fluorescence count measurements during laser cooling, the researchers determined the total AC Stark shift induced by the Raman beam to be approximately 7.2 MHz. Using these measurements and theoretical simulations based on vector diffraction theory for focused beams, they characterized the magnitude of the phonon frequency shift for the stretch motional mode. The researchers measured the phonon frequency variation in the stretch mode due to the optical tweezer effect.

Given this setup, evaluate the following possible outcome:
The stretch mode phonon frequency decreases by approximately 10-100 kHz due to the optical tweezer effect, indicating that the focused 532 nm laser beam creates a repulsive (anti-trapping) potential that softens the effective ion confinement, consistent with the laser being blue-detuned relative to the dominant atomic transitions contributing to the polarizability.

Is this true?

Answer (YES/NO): NO